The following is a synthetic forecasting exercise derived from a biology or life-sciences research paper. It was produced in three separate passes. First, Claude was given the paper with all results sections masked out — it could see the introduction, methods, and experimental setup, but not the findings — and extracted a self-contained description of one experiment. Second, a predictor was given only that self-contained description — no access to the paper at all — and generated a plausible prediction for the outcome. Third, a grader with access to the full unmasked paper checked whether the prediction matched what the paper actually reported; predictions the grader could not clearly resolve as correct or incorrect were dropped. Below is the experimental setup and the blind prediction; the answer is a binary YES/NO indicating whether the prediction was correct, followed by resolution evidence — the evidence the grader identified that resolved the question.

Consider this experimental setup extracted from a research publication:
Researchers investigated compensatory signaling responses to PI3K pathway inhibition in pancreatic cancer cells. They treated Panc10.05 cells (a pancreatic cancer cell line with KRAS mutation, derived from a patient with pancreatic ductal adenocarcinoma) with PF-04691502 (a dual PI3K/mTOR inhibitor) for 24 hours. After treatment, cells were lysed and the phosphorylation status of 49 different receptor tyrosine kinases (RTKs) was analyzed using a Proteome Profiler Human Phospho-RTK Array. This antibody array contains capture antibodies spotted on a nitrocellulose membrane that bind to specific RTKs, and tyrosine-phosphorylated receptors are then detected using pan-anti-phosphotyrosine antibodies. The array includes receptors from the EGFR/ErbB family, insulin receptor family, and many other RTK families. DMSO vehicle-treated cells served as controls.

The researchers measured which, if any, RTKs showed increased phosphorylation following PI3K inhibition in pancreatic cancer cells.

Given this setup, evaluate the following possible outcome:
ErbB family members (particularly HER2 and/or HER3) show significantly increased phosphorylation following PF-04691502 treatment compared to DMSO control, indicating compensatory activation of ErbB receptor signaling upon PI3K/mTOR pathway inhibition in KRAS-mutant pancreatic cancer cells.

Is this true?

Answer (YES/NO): YES